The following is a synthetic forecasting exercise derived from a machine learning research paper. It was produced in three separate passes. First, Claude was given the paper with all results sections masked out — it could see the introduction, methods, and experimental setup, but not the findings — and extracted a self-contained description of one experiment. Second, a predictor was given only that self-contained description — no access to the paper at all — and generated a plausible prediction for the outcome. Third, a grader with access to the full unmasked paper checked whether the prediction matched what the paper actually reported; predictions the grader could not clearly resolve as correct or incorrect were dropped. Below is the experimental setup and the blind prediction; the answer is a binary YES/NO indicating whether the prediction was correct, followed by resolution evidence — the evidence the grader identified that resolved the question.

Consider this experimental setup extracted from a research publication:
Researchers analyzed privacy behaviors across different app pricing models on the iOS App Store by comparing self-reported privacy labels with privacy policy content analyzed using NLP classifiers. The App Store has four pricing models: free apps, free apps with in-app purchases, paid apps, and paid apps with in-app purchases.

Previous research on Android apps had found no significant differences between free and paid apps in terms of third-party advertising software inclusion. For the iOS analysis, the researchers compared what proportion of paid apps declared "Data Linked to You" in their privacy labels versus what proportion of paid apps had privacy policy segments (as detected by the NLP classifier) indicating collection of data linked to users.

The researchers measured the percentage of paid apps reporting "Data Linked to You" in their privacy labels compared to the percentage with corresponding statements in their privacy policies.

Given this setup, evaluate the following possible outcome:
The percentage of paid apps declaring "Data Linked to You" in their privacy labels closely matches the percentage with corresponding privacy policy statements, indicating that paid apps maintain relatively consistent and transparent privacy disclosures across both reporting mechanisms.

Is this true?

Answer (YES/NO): NO